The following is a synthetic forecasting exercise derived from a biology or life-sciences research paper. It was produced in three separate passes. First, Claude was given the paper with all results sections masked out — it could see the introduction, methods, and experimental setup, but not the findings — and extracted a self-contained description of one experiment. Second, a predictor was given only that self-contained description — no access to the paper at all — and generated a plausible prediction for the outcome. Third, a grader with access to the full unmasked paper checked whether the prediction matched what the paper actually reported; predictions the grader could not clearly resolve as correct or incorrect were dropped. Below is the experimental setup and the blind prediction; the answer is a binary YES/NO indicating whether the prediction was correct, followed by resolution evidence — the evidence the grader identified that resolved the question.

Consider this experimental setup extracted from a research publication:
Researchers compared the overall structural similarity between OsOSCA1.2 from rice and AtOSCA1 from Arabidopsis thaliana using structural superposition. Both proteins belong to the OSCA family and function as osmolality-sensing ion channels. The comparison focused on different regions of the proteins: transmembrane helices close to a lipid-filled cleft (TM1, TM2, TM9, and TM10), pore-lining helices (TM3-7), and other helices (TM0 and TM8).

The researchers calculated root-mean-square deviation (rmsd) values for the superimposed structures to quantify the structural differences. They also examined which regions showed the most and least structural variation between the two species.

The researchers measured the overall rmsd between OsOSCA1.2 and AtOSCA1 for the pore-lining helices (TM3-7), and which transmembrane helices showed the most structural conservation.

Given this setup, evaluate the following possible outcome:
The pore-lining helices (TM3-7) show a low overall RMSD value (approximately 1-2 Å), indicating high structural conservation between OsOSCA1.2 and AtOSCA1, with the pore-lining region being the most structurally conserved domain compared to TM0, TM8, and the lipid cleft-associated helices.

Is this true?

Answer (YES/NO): NO